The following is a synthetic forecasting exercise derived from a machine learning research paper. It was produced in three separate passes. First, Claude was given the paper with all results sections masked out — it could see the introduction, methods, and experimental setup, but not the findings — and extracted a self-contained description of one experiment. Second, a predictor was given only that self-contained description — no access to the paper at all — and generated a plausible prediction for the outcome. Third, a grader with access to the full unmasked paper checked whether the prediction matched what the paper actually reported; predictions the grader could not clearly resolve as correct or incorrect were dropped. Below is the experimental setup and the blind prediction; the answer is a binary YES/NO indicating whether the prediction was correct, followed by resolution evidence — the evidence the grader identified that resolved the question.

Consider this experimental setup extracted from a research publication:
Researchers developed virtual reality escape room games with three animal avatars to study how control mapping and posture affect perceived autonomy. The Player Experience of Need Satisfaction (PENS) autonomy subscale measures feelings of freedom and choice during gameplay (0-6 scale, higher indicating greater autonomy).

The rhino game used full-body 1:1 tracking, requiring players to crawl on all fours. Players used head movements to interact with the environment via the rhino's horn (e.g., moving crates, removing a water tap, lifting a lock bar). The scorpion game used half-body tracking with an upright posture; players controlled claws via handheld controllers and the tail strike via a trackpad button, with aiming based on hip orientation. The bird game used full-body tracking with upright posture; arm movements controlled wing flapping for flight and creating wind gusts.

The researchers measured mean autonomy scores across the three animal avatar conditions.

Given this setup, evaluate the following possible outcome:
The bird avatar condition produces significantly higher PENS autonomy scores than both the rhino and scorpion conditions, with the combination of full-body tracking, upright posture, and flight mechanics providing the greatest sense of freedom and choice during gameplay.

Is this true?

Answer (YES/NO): NO